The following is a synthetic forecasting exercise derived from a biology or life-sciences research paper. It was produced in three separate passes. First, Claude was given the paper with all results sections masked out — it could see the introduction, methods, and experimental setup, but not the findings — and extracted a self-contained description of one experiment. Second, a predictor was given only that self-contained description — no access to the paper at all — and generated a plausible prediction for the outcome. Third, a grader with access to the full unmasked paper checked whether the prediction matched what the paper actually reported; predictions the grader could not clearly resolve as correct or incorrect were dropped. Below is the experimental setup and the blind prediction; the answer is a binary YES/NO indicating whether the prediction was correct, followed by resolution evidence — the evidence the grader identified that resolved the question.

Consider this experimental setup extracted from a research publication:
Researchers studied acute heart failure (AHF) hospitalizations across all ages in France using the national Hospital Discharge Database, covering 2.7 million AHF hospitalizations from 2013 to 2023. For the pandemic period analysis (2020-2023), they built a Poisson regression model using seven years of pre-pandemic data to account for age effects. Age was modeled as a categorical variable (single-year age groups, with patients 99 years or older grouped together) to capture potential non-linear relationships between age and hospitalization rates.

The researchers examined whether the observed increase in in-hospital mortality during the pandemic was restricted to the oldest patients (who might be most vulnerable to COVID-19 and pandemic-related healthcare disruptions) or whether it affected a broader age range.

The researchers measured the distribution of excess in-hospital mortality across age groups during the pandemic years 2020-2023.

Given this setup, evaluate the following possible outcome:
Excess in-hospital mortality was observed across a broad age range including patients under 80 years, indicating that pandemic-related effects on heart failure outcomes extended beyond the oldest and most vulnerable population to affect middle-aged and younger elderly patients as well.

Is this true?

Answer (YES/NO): YES